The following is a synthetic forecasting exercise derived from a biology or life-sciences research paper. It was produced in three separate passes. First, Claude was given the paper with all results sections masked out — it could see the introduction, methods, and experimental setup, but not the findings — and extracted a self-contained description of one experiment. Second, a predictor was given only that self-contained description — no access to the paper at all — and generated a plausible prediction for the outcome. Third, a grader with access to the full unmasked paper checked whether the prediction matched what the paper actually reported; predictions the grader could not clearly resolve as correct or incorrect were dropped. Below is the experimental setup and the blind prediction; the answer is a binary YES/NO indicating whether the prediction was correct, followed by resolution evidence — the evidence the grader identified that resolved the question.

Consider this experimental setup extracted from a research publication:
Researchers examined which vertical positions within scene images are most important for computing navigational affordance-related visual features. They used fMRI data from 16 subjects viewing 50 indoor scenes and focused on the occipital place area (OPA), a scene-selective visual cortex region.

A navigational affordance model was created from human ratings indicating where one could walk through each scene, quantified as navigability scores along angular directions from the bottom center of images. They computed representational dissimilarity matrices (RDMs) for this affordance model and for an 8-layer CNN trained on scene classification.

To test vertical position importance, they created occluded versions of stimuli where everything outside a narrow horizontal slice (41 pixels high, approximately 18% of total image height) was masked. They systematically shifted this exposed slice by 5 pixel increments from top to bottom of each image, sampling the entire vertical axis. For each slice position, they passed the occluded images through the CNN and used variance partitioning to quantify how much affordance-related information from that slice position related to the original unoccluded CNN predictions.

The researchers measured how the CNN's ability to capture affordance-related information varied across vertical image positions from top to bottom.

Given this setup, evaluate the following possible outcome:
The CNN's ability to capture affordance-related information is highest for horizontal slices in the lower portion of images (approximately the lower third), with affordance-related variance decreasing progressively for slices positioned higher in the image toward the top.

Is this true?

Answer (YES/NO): YES